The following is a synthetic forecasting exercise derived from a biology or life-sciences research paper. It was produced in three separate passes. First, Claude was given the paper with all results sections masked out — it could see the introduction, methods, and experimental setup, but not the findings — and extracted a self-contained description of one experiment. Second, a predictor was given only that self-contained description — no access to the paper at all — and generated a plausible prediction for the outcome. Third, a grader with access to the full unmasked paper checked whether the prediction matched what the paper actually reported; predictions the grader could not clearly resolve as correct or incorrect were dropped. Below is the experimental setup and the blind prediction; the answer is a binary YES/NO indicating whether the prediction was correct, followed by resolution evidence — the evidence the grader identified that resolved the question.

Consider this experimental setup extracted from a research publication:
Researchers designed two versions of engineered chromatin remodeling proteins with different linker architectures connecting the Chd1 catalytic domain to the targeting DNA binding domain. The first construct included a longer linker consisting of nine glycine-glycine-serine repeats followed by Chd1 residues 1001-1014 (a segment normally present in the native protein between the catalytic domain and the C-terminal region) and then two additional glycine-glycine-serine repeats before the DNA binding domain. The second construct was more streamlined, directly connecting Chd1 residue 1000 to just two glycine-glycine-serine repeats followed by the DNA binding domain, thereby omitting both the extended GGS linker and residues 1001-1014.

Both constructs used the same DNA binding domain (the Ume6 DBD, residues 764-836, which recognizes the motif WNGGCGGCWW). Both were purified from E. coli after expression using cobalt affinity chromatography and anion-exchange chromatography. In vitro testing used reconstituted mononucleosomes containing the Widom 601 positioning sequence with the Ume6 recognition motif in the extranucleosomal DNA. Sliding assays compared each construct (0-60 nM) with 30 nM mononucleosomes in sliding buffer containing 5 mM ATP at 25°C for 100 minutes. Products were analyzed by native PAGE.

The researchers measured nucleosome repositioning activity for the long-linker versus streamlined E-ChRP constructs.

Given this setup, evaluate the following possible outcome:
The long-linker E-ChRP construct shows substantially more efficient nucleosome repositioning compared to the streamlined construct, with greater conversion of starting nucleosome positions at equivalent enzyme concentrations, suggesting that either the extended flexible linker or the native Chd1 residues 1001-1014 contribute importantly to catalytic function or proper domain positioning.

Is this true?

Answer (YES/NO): YES